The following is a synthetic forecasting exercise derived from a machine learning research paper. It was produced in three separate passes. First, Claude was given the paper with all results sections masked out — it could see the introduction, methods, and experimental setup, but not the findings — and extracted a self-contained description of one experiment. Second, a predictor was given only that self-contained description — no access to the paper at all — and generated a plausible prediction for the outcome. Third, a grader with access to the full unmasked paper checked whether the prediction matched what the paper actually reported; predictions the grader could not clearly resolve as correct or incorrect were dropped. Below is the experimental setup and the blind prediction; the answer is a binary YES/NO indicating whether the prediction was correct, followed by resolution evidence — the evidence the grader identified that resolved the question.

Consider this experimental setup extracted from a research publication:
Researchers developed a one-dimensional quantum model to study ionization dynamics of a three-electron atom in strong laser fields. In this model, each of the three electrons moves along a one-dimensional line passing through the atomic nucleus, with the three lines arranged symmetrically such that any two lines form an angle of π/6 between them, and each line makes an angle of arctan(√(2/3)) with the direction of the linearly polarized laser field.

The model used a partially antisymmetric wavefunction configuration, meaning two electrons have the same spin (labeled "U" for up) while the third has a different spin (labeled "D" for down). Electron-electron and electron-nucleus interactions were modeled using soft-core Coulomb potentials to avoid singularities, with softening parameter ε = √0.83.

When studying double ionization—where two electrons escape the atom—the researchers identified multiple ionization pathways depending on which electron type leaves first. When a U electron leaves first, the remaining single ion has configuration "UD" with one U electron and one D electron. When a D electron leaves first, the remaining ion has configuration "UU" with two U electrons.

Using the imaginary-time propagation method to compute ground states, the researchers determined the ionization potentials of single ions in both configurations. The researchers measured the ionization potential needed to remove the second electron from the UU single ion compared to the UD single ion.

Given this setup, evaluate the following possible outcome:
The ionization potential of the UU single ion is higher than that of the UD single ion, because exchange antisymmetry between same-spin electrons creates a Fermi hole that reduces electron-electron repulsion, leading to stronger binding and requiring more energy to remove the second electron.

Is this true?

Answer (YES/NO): NO